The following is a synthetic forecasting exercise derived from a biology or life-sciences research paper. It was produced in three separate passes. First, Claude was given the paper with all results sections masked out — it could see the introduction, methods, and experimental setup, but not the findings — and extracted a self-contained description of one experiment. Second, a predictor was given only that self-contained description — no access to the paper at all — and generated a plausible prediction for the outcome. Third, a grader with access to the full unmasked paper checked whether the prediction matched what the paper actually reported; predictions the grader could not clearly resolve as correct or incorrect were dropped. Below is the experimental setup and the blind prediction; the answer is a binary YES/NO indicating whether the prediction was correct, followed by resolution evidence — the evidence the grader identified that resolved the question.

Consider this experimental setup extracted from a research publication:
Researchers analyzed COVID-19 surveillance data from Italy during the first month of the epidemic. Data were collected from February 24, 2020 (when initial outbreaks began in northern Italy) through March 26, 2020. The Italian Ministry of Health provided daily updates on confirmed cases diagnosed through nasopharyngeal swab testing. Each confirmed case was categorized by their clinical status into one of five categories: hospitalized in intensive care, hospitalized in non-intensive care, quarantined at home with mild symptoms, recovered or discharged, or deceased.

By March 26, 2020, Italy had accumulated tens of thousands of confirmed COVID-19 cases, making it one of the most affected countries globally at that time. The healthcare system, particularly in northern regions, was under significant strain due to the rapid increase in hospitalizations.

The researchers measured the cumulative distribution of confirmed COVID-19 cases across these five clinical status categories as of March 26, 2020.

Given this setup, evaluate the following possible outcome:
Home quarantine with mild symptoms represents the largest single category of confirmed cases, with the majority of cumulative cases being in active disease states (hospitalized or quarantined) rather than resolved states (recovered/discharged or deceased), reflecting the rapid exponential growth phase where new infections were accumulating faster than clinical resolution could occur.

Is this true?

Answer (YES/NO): YES